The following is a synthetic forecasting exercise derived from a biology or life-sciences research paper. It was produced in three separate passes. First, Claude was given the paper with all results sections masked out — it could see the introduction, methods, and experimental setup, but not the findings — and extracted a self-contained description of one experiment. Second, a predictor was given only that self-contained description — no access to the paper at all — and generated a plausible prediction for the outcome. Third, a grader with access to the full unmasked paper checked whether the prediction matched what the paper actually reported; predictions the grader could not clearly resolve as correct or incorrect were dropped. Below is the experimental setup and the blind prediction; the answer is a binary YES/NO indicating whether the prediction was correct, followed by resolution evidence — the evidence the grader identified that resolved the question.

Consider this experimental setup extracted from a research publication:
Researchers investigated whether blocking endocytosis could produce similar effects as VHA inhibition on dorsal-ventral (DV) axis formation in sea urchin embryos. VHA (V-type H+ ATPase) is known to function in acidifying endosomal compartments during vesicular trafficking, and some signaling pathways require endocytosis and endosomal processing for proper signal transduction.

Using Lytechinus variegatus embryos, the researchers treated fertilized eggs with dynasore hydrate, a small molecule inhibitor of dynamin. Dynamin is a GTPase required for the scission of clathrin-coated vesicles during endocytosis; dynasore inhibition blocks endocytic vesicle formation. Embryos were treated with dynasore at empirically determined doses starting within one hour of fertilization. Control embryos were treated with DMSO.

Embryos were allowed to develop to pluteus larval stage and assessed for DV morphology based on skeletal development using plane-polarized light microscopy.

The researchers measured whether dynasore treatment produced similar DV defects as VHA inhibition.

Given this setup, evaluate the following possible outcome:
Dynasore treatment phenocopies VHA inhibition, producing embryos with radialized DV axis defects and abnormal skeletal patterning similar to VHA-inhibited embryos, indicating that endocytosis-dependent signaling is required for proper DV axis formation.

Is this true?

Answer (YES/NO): NO